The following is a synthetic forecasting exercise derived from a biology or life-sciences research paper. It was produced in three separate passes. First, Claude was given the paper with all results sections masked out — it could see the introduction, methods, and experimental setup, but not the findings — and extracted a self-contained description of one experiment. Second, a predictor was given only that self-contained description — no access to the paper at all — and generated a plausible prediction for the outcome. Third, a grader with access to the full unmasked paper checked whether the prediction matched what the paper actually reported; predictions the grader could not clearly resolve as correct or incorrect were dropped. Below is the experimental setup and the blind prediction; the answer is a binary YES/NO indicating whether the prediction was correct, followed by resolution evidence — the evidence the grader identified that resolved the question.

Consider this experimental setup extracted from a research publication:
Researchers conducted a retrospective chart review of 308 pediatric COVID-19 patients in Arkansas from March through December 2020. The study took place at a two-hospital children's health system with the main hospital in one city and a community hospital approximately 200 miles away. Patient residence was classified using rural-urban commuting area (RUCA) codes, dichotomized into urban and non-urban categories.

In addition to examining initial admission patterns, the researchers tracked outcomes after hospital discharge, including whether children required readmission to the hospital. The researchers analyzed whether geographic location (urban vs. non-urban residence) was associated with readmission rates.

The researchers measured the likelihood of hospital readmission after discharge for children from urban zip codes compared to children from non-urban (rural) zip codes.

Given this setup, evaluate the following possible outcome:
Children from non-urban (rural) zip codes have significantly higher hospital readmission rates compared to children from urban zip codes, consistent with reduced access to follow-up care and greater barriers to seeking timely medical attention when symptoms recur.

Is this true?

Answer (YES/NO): NO